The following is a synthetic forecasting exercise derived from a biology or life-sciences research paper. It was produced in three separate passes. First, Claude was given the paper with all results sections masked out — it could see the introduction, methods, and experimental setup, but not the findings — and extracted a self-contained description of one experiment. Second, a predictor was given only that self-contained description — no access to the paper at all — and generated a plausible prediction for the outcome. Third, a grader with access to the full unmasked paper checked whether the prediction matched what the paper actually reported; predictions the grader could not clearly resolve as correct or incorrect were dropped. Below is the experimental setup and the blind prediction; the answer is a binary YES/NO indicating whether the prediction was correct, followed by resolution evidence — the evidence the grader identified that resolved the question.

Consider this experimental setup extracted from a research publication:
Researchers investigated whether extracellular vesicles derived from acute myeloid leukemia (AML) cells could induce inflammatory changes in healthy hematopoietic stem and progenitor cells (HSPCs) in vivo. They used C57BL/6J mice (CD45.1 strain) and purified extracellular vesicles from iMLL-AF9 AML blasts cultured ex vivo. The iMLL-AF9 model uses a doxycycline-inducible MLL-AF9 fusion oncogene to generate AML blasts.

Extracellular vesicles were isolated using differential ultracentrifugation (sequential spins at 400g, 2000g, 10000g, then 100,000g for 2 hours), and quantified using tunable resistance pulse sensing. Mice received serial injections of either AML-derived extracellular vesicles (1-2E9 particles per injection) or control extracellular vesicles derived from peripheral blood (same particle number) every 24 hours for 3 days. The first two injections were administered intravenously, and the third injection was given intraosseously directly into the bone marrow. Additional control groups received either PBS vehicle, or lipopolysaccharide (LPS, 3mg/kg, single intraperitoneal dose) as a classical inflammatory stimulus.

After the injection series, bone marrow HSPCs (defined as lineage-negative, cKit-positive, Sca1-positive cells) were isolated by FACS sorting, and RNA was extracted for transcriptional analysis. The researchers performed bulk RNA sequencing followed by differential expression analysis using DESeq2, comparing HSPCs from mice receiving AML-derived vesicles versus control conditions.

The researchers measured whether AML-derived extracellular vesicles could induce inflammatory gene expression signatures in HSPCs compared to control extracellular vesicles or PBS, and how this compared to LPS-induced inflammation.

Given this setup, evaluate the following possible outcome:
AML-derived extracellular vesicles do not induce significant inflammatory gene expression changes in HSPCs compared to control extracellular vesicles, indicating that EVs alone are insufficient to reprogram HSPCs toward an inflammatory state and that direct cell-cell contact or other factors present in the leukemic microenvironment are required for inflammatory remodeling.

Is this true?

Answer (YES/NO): NO